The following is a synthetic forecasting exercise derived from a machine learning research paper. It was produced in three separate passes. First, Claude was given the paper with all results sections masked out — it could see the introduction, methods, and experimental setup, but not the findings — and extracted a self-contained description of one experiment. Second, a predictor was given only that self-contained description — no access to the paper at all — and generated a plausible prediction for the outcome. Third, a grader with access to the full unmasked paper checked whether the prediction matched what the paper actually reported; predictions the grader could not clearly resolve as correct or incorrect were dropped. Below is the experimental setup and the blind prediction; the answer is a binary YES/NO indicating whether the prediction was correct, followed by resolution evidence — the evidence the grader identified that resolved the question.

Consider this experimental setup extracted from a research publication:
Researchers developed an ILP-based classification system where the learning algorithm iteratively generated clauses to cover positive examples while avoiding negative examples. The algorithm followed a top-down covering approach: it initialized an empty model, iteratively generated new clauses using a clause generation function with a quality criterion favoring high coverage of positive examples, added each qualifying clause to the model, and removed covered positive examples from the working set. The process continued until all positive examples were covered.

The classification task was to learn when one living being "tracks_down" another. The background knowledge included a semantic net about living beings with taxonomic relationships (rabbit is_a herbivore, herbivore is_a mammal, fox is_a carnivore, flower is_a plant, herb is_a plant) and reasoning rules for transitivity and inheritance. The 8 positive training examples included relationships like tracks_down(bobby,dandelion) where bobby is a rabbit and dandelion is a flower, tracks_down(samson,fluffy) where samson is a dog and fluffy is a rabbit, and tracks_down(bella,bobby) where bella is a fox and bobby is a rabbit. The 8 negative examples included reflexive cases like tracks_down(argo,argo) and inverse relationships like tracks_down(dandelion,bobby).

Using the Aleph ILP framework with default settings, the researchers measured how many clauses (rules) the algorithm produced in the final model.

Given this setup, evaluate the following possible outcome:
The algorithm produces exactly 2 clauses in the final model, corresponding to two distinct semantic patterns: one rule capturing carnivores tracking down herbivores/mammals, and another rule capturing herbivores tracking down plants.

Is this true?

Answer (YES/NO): YES